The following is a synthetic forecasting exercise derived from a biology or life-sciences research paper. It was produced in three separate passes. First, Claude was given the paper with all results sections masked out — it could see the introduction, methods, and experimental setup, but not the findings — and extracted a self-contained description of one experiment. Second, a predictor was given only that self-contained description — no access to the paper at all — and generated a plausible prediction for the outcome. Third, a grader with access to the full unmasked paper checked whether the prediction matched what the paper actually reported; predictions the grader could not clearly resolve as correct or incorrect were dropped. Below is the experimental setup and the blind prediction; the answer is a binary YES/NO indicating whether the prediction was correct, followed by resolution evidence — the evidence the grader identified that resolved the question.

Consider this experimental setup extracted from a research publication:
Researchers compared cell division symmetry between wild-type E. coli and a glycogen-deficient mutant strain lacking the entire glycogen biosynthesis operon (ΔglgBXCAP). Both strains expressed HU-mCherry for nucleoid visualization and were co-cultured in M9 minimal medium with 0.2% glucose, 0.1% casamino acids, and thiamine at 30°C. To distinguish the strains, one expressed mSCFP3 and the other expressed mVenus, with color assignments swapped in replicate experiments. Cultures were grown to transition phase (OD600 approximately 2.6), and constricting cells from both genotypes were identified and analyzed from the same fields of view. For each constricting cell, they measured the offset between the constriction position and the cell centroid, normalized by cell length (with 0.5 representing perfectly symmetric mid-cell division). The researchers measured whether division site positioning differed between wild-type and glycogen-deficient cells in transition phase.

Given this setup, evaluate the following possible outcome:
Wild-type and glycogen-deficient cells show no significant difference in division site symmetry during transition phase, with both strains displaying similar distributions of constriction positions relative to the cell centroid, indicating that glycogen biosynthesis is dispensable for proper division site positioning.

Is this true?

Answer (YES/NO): NO